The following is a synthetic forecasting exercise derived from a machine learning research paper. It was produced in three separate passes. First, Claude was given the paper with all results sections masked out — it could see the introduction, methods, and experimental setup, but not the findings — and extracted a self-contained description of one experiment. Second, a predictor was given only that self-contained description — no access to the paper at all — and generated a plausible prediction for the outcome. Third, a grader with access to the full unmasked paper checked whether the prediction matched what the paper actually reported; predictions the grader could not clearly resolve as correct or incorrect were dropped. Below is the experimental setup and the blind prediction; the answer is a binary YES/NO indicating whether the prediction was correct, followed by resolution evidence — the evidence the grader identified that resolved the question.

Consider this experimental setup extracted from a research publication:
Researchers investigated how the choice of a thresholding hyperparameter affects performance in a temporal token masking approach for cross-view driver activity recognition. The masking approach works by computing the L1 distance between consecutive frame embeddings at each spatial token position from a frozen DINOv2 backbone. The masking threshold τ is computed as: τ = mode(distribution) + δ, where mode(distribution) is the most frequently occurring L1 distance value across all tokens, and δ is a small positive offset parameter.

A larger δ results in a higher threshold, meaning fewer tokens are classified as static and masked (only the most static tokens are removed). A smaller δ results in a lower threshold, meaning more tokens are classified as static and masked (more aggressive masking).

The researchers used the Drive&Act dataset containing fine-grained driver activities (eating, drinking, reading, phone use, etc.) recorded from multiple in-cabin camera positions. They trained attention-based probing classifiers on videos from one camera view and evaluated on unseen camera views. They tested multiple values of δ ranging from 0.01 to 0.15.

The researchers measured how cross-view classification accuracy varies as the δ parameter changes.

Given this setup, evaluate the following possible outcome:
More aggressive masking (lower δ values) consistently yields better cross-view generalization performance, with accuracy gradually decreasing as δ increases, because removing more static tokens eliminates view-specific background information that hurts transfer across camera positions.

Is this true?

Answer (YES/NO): NO